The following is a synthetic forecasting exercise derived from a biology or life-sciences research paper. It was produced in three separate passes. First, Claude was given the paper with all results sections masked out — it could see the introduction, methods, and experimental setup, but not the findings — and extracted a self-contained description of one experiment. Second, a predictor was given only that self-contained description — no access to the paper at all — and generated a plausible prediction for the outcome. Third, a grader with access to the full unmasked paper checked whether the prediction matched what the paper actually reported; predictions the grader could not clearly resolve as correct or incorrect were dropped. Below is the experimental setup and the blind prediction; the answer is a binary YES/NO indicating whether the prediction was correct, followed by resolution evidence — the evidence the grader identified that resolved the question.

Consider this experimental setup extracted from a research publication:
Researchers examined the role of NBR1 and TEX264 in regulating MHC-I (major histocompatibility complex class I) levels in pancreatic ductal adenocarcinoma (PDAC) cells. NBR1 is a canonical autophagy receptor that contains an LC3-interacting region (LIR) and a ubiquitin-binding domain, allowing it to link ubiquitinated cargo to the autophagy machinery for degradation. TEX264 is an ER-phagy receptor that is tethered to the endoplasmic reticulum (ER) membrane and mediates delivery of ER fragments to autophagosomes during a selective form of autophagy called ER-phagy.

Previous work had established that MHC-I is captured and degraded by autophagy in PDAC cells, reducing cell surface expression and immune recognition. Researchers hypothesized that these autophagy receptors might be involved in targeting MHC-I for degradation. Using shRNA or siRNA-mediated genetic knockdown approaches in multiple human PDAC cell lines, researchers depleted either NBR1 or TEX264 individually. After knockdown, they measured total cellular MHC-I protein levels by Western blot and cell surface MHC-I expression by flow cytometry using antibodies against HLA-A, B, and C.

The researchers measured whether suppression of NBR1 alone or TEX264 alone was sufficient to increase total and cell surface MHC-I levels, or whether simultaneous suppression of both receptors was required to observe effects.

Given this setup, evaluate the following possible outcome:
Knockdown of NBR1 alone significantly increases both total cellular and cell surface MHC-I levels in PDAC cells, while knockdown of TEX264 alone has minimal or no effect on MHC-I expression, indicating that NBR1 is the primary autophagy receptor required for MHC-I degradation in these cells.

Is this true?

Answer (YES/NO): NO